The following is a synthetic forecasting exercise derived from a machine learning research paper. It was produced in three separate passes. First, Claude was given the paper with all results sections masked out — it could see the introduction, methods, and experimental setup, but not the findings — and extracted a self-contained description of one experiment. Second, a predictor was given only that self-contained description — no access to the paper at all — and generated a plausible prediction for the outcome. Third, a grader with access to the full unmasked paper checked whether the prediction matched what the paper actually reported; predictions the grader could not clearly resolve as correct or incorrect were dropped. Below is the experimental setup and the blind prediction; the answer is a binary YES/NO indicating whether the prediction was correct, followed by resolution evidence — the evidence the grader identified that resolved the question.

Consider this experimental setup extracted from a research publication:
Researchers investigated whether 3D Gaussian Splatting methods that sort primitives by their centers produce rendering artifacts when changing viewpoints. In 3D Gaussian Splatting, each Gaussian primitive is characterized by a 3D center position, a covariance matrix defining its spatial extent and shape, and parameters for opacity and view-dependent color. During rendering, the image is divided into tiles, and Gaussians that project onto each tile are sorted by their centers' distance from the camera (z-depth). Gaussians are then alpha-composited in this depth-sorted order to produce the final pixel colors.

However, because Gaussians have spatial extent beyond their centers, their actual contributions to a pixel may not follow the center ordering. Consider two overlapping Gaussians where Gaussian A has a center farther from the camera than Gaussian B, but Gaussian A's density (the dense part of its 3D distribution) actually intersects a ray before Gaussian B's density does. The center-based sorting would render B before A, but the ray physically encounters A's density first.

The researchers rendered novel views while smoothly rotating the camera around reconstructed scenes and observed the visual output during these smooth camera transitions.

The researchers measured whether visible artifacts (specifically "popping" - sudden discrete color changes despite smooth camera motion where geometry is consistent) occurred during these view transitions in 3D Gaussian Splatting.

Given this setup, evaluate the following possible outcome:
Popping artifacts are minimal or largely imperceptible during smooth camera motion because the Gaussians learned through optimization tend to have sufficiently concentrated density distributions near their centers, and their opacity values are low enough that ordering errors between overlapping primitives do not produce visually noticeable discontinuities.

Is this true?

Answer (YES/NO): NO